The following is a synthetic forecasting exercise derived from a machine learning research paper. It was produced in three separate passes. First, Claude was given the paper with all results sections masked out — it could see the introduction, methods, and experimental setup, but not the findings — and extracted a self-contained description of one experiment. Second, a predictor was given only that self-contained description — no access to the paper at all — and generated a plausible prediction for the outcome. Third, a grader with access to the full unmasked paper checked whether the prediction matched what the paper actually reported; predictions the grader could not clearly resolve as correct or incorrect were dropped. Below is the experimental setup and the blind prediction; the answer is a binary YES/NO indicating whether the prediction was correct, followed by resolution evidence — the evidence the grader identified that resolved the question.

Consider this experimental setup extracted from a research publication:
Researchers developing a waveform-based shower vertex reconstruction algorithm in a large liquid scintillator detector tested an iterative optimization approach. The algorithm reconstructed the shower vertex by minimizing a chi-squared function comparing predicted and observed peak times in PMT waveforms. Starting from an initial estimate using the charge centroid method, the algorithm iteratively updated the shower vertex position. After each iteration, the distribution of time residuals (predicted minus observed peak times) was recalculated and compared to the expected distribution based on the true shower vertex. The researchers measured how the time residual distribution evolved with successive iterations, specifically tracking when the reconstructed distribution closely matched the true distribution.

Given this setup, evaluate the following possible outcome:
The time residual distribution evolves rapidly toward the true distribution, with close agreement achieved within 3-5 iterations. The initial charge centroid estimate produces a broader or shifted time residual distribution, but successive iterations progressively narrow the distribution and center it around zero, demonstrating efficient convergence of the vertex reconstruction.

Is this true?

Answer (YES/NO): YES